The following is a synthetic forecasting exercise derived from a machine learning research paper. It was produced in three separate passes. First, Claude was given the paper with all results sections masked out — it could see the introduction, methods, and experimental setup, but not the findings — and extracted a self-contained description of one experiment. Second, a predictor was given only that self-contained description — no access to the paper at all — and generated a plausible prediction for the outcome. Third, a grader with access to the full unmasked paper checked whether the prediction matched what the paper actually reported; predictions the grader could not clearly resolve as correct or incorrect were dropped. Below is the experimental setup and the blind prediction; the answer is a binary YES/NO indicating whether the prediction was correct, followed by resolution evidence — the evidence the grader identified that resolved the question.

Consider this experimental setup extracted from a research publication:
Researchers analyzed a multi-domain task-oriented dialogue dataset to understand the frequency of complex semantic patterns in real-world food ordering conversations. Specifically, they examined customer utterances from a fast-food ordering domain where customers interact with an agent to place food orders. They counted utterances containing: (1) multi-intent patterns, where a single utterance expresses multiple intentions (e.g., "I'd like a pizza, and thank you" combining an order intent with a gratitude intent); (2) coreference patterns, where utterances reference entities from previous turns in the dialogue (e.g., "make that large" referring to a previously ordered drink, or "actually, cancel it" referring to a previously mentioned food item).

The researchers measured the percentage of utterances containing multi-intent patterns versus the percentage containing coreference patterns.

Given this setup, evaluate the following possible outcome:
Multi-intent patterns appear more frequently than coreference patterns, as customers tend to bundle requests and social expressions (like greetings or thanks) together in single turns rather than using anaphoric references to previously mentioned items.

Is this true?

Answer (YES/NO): YES